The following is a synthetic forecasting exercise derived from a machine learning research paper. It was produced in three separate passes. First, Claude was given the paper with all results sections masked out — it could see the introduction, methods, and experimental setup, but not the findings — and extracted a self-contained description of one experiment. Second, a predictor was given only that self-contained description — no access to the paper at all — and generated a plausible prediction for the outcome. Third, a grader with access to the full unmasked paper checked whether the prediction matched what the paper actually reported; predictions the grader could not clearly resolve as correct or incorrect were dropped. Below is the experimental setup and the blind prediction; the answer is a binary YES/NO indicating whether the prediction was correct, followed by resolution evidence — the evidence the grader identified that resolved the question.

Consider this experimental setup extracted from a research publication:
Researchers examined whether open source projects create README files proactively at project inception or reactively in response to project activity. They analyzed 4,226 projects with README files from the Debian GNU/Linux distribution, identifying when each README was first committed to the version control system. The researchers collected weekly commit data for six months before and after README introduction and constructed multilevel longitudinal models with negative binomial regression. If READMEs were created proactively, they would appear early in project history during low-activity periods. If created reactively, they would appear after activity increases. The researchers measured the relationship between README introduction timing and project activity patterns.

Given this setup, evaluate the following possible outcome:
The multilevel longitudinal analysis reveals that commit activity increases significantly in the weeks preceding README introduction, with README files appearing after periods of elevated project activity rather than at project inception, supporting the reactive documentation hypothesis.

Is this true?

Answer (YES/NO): NO